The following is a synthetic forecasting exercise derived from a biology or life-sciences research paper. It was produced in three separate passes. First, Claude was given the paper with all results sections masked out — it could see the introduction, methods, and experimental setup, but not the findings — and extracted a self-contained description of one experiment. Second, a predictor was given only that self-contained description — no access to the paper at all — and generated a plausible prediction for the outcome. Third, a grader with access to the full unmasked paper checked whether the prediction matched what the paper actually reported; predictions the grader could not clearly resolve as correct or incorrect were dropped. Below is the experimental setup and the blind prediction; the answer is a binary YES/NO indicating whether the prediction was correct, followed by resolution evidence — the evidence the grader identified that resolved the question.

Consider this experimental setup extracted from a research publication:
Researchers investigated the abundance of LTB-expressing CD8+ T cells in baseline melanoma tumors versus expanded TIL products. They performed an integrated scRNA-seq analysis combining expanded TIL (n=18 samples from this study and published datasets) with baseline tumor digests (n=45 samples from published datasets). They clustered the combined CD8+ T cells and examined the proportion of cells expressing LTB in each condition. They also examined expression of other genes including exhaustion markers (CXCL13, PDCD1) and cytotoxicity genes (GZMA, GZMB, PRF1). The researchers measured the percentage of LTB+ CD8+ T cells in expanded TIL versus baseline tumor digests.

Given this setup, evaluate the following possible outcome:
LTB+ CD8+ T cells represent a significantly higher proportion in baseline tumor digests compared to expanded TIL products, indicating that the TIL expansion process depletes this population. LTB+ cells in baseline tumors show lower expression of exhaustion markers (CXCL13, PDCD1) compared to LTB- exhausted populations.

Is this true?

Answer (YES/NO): NO